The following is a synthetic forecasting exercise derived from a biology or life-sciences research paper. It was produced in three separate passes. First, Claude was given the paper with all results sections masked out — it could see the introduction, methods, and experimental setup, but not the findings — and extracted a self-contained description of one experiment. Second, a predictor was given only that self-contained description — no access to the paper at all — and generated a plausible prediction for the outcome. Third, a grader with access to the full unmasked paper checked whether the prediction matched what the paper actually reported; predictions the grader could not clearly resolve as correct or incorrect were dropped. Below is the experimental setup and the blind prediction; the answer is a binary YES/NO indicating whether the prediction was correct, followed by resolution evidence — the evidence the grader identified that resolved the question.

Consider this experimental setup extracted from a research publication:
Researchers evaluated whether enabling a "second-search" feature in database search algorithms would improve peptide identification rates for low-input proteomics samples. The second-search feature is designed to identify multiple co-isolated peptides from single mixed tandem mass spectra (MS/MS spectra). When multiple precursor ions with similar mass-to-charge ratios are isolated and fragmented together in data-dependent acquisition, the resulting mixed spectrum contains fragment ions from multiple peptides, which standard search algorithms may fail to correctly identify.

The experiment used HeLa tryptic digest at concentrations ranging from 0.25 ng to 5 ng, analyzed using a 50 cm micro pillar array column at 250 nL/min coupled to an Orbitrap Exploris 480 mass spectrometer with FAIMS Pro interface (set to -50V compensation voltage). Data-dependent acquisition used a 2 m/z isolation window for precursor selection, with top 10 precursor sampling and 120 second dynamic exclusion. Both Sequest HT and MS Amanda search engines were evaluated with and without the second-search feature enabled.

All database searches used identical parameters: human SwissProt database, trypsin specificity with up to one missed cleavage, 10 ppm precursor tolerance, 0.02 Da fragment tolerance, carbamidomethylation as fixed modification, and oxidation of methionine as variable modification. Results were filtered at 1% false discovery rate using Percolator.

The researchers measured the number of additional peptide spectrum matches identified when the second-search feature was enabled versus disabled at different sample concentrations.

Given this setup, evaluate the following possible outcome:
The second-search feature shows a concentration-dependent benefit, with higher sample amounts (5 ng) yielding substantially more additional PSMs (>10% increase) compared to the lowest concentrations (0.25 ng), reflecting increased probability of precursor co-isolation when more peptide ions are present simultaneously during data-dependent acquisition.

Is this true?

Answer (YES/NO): YES